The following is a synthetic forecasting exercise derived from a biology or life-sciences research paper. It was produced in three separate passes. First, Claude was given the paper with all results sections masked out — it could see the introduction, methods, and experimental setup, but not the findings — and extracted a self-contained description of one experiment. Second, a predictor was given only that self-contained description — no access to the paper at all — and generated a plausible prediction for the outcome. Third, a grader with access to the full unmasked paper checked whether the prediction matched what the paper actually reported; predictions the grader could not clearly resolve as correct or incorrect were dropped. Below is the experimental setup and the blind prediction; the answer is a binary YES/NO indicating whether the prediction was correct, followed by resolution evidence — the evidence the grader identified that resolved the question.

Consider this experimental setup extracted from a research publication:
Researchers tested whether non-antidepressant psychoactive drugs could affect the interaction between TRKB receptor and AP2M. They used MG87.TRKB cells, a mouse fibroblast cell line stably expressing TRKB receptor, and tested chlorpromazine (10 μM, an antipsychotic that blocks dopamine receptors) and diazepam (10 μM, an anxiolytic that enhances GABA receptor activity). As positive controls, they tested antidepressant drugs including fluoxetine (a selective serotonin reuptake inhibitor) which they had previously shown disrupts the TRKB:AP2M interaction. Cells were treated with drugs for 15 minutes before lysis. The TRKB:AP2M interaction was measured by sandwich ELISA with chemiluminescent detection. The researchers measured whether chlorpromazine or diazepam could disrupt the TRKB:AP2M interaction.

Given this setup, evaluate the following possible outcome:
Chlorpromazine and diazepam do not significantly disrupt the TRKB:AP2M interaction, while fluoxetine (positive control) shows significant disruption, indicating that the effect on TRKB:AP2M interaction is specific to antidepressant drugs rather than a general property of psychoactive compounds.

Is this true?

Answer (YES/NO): YES